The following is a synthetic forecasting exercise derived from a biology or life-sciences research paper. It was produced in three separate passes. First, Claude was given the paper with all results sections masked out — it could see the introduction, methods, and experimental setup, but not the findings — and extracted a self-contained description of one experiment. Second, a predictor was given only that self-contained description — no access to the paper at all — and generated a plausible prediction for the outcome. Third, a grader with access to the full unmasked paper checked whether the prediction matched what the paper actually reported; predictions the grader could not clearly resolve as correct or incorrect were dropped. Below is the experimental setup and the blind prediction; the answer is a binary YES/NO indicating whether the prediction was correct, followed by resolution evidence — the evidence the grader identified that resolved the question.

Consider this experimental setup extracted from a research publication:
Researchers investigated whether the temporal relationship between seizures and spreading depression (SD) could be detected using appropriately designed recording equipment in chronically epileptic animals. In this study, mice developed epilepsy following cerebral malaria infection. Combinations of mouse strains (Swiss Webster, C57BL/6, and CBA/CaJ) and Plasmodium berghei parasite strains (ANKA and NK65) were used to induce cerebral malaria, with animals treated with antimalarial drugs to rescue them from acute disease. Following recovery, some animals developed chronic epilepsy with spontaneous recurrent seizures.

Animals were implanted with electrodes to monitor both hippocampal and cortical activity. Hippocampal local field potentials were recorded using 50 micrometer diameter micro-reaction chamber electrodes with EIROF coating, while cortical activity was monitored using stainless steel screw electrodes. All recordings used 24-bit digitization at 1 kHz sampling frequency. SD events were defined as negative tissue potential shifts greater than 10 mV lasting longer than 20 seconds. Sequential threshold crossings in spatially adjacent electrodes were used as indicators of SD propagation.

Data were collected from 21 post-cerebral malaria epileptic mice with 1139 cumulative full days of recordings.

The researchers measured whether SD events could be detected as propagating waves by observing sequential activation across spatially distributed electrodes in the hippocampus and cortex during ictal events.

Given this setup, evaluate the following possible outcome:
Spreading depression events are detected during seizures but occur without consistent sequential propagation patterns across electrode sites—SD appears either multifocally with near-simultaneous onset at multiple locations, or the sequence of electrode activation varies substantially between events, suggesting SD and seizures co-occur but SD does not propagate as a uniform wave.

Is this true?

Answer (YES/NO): NO